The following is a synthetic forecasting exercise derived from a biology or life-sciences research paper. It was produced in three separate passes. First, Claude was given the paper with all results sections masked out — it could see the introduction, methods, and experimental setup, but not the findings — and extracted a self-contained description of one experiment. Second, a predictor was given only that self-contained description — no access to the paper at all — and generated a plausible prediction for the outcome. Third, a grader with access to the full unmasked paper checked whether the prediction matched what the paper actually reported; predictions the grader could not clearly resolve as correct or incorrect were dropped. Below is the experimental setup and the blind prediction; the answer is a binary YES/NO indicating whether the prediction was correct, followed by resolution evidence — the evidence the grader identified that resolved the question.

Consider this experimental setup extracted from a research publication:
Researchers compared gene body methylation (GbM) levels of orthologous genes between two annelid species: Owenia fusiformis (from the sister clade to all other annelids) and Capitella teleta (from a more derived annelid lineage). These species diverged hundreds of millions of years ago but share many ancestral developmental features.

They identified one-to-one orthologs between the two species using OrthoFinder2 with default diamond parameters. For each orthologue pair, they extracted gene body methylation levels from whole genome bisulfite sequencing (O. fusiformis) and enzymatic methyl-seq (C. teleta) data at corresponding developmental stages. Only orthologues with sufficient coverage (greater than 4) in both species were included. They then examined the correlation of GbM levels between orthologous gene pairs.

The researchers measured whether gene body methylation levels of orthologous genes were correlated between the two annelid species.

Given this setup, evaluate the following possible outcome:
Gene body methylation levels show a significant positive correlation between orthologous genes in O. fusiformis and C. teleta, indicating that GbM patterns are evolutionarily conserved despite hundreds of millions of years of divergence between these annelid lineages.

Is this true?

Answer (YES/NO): YES